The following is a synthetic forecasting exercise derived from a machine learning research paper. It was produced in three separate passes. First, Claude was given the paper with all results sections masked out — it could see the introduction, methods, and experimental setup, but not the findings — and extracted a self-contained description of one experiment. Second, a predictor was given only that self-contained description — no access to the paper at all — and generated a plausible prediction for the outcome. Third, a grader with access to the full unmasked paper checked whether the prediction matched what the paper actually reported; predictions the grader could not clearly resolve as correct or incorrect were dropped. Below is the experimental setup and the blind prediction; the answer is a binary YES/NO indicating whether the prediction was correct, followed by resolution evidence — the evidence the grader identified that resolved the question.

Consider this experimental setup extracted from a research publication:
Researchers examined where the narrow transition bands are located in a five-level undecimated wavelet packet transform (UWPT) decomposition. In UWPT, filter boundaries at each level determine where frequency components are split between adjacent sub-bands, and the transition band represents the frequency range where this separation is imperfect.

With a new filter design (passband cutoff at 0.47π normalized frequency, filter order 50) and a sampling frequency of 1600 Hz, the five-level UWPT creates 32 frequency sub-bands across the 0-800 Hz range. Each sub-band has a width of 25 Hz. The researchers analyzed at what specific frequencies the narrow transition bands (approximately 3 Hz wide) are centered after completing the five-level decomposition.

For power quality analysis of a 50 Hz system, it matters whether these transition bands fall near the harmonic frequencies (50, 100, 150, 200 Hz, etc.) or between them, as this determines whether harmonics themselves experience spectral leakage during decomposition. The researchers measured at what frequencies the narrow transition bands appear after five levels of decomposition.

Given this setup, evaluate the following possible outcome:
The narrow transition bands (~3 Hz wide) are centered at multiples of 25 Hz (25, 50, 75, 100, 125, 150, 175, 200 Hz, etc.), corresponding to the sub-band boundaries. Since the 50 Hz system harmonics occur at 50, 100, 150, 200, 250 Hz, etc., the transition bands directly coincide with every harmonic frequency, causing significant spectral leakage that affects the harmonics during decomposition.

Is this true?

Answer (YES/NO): NO